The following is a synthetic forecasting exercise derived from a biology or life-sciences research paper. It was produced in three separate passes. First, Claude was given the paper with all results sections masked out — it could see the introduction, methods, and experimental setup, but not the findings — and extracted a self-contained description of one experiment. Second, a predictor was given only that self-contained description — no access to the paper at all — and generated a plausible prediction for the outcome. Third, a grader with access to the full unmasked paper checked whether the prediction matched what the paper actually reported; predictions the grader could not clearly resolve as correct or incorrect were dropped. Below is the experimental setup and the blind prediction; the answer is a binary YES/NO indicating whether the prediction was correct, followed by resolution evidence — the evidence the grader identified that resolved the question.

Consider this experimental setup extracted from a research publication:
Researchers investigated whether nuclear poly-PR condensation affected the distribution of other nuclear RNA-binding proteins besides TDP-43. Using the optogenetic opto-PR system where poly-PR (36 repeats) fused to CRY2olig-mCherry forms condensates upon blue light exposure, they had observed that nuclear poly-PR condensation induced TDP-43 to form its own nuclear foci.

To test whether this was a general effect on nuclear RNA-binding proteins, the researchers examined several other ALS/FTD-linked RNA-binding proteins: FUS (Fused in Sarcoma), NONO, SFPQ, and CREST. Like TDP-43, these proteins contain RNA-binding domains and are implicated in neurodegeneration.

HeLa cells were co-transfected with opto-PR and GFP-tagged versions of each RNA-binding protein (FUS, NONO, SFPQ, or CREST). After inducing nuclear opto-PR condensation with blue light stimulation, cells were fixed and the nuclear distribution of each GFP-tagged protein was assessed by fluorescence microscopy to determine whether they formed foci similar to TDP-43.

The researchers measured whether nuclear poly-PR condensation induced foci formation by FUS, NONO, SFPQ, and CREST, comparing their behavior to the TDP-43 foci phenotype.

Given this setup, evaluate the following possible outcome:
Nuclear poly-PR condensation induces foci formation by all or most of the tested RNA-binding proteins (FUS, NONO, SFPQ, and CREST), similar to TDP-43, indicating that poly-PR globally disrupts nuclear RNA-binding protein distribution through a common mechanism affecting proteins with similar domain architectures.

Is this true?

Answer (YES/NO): NO